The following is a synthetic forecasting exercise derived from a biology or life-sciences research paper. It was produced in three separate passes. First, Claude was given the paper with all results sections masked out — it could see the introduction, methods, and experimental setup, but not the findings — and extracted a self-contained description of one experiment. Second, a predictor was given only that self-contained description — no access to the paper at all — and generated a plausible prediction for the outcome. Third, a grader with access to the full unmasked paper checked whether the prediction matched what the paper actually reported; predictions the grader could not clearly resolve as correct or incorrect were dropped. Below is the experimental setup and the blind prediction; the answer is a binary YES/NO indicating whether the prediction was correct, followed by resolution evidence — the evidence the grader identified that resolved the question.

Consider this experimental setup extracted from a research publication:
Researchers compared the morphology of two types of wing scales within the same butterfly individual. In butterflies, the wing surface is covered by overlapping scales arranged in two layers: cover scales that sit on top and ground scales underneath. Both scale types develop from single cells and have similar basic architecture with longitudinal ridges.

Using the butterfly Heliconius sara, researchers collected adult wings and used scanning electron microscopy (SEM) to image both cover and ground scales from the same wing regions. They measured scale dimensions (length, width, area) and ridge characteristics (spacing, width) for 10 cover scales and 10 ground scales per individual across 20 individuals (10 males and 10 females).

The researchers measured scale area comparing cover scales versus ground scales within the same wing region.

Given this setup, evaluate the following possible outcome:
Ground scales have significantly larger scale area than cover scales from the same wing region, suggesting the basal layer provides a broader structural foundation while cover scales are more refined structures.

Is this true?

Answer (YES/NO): YES